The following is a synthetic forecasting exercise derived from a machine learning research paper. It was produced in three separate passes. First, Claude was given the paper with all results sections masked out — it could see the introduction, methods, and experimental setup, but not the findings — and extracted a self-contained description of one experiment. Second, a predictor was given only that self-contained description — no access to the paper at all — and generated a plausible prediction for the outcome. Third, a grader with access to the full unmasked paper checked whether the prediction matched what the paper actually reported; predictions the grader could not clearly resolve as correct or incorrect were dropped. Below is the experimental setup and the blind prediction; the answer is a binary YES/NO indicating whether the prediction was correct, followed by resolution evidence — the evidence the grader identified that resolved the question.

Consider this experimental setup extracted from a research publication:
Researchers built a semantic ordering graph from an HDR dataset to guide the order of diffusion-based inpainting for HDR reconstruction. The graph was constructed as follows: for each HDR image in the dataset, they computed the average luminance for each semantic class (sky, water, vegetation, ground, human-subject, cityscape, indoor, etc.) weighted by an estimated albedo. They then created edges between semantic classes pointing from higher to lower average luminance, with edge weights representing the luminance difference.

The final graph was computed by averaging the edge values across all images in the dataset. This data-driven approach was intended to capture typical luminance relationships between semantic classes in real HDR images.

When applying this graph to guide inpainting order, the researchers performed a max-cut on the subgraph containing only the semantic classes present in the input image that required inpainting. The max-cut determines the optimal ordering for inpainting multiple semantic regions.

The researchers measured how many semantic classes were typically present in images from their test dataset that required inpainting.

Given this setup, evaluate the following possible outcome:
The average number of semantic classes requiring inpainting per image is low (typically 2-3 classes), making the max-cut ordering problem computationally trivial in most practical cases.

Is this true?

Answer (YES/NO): NO